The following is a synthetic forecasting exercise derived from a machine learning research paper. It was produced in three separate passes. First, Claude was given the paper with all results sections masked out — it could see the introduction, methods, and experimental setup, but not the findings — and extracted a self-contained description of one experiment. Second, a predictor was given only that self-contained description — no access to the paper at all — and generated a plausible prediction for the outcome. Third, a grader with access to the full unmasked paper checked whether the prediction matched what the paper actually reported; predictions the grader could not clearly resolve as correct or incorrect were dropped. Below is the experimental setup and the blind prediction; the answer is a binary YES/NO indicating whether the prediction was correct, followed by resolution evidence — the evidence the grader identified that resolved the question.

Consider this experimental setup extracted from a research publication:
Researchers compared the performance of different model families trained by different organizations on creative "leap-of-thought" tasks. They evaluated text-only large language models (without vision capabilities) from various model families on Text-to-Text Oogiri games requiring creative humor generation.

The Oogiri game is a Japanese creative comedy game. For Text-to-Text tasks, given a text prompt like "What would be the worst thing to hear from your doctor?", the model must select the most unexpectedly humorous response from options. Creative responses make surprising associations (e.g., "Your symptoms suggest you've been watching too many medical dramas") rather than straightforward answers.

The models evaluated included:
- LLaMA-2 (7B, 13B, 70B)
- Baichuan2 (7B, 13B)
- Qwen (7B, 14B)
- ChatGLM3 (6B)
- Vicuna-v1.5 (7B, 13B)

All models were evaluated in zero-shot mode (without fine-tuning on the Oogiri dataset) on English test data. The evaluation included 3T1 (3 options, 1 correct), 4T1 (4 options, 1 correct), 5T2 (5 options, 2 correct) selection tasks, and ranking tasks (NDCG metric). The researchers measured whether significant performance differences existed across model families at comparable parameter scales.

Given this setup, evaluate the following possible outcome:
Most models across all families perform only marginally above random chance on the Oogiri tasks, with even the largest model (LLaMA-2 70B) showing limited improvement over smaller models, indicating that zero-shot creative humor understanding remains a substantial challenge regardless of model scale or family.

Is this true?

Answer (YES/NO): YES